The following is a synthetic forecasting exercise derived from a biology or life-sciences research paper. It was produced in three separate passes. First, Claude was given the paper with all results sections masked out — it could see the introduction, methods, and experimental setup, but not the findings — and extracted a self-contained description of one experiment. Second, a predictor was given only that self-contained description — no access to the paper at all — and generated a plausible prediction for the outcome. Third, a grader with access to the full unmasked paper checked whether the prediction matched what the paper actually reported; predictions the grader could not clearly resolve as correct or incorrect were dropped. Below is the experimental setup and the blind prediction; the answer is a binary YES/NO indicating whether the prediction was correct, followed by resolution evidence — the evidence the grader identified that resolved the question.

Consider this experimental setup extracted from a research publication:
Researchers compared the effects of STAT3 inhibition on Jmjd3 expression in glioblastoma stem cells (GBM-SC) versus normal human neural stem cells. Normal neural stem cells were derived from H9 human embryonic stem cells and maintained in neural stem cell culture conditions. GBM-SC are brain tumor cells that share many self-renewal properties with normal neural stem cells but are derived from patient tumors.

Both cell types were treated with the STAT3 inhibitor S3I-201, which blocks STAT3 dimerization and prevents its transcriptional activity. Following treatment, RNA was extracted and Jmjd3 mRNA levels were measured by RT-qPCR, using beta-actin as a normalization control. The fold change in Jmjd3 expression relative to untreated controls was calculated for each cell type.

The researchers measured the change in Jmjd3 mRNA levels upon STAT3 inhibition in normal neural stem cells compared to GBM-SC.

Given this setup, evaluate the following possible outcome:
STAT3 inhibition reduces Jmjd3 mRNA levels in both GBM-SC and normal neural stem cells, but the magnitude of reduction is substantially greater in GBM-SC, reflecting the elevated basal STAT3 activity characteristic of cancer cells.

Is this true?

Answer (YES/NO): NO